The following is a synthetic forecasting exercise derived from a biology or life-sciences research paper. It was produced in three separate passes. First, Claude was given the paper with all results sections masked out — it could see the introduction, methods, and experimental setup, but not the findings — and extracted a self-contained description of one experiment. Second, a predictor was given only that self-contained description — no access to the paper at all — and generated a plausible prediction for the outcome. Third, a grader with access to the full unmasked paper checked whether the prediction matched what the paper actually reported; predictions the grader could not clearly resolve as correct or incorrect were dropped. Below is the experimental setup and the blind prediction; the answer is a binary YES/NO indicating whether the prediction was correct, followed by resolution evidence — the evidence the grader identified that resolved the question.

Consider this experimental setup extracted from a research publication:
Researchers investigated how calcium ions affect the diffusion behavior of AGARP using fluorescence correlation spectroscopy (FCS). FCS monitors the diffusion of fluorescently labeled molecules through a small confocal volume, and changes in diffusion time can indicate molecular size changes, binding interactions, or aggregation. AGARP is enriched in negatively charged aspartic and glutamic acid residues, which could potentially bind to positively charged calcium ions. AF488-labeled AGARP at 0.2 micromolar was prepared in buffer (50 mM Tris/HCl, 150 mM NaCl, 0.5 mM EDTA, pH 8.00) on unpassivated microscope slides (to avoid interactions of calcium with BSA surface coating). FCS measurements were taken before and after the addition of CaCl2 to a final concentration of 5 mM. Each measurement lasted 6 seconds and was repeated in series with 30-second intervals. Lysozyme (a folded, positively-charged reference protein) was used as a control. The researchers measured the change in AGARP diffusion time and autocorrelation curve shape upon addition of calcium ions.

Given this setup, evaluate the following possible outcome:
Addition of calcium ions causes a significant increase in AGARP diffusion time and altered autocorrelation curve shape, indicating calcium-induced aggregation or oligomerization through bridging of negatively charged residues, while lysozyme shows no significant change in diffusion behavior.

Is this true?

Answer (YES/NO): YES